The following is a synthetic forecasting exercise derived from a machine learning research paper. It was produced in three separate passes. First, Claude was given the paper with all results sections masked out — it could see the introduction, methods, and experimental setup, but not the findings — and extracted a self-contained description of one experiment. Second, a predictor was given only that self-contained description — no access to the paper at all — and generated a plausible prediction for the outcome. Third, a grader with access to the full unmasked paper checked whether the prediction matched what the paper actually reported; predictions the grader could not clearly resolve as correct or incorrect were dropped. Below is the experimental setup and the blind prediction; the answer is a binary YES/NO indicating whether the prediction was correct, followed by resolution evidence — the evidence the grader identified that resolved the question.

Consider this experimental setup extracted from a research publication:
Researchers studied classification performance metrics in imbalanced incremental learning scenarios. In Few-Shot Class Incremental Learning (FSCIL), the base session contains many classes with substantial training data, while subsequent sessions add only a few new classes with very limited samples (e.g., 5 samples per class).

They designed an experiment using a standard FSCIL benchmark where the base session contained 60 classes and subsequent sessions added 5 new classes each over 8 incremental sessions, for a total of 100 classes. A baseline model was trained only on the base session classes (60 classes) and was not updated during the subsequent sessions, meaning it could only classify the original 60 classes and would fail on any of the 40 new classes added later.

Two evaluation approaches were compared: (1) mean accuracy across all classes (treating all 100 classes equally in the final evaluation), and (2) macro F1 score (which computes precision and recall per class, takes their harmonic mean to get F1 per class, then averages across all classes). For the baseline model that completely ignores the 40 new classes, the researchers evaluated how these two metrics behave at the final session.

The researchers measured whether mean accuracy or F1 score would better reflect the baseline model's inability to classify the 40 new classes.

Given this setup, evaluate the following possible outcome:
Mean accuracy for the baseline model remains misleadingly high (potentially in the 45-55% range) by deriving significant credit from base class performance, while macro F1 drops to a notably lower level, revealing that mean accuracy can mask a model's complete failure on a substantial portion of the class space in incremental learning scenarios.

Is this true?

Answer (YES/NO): NO